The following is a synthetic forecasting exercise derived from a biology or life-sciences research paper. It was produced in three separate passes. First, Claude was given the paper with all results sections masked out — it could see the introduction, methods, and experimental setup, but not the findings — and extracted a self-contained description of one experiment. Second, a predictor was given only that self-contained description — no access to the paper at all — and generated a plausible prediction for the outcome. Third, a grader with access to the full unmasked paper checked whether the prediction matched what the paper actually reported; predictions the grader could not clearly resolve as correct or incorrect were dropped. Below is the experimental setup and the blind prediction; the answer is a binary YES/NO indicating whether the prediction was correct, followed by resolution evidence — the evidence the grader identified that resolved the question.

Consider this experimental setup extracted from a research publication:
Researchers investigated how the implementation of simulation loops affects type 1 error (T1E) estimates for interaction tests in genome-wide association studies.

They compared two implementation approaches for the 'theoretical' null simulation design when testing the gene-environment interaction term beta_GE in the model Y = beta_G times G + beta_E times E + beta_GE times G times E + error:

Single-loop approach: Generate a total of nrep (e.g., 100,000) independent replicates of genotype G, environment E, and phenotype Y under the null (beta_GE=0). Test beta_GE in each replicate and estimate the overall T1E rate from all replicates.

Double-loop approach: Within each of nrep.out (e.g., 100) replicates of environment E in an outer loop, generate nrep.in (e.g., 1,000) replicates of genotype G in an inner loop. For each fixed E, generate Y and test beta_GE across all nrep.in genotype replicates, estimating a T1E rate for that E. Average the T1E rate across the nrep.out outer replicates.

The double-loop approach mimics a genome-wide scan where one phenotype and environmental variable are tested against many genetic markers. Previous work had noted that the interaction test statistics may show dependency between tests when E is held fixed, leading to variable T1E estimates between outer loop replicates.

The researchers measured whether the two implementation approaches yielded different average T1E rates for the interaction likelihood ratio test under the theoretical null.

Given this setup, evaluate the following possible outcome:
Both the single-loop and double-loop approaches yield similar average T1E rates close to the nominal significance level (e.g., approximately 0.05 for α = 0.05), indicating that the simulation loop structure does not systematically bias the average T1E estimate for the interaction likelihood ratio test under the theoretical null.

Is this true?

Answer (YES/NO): YES